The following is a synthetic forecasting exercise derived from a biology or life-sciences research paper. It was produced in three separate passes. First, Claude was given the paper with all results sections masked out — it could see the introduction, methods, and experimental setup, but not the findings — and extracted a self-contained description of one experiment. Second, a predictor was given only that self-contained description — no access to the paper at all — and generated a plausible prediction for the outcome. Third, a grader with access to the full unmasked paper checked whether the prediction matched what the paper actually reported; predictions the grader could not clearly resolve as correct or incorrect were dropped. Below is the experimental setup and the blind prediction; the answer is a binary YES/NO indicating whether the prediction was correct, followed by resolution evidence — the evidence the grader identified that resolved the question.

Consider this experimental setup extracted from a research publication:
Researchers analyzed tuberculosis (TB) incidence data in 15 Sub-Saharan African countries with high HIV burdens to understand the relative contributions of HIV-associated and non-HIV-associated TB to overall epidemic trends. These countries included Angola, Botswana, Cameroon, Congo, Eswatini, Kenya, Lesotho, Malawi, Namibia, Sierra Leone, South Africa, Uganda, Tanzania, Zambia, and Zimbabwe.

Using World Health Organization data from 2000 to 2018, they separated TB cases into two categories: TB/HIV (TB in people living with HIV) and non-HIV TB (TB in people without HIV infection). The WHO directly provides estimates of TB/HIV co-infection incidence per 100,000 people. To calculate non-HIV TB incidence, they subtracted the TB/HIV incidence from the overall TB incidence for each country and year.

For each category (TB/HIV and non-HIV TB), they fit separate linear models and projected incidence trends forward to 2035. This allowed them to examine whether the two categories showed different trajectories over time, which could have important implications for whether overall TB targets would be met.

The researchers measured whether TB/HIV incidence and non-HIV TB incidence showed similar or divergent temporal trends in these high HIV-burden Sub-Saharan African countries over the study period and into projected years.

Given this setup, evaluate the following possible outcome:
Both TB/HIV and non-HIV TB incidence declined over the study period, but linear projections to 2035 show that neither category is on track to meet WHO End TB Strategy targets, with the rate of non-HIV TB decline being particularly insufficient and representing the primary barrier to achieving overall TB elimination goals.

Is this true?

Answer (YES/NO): NO